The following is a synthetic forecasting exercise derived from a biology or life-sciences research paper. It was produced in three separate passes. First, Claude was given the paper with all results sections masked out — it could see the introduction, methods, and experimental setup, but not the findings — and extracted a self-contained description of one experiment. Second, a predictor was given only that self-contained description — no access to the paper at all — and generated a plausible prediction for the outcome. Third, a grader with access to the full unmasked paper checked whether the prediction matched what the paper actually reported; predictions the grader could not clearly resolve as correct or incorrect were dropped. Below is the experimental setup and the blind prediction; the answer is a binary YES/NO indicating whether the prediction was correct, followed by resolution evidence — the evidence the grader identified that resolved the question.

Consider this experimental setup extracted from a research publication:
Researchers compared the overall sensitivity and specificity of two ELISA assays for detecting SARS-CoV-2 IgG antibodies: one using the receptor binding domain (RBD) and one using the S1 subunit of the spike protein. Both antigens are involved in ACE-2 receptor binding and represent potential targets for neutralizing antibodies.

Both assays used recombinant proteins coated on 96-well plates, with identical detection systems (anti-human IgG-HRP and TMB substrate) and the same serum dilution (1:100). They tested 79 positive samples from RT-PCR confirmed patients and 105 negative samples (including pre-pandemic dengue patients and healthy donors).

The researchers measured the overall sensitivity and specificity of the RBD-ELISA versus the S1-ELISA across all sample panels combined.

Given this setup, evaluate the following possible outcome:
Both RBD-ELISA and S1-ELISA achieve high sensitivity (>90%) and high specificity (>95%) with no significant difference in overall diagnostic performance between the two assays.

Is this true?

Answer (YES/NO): YES